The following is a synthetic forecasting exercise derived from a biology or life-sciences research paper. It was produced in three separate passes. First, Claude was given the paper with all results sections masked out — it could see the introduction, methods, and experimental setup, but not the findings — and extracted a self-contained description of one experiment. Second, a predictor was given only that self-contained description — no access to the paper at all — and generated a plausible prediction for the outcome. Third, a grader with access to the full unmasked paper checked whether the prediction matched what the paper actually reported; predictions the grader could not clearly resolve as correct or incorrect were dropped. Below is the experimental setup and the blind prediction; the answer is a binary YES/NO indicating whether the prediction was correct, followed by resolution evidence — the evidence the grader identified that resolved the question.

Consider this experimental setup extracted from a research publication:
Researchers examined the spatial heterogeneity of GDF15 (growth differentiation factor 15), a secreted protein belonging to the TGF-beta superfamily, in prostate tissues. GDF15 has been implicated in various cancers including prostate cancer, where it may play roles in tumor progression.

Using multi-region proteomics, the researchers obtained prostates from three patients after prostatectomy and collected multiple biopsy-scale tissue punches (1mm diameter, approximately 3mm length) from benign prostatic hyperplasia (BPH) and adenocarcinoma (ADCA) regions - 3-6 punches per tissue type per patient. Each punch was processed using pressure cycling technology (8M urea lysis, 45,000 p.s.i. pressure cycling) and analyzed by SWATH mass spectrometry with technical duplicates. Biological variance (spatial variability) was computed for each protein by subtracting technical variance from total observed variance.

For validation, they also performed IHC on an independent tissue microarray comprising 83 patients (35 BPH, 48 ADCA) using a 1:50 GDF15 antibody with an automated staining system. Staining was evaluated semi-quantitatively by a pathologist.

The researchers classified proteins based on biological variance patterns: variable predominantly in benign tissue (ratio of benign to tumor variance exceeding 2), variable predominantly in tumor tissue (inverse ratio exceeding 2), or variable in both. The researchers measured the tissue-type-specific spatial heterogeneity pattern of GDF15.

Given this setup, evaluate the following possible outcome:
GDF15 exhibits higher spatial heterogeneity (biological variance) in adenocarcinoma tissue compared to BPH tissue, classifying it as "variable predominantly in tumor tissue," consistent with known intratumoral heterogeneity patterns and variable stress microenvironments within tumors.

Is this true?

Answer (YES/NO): YES